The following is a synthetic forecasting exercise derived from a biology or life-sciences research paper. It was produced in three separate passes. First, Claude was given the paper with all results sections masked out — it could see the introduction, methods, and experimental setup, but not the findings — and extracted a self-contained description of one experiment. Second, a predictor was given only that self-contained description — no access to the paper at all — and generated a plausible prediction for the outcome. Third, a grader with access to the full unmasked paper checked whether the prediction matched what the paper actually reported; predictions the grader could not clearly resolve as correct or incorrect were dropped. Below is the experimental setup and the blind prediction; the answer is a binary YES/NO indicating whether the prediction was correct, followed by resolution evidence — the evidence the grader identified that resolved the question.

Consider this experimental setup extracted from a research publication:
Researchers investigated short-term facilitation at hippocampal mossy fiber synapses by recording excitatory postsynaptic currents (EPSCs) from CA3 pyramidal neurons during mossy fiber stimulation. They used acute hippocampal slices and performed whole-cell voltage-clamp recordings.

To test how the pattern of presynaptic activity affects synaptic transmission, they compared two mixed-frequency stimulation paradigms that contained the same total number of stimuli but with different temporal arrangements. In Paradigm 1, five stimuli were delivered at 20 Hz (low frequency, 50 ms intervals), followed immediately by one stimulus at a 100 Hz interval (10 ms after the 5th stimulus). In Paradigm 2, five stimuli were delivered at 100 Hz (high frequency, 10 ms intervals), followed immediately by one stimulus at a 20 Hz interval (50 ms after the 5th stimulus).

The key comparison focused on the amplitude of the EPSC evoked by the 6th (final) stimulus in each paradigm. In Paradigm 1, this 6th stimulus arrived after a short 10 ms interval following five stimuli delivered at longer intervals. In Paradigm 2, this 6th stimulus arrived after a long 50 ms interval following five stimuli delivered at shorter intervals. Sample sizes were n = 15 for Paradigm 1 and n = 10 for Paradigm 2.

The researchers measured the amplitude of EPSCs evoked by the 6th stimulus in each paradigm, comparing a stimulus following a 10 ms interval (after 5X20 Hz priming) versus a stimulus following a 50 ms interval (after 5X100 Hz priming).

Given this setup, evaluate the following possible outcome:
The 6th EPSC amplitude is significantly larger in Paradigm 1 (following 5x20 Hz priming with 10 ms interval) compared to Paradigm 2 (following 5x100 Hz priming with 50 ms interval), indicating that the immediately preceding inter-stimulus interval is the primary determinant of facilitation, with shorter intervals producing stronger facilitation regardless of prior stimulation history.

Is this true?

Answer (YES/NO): YES